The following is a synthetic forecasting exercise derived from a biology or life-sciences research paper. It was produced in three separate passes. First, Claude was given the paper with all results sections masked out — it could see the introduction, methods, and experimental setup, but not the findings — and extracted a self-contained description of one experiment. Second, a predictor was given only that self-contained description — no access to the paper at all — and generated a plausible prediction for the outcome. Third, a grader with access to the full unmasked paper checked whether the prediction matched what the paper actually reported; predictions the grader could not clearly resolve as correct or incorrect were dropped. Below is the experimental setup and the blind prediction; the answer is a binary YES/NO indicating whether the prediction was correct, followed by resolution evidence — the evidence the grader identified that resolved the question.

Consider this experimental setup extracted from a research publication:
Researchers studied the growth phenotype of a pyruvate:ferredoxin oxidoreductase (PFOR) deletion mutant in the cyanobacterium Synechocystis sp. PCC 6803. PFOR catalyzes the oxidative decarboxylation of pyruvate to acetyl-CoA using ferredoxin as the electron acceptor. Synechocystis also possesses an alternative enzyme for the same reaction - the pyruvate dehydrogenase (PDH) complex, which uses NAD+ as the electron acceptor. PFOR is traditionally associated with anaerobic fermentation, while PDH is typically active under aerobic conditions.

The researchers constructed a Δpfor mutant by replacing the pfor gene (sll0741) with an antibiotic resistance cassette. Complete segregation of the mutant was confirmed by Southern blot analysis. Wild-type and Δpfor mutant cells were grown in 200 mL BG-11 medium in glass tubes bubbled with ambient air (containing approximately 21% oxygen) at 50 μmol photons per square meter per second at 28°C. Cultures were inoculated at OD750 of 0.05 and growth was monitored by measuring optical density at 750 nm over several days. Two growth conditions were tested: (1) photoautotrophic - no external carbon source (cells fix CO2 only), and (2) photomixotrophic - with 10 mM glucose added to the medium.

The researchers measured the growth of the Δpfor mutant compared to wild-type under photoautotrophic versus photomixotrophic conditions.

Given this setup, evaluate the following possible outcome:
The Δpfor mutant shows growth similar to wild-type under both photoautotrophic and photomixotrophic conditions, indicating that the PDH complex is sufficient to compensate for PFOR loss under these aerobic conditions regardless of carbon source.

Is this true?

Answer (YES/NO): NO